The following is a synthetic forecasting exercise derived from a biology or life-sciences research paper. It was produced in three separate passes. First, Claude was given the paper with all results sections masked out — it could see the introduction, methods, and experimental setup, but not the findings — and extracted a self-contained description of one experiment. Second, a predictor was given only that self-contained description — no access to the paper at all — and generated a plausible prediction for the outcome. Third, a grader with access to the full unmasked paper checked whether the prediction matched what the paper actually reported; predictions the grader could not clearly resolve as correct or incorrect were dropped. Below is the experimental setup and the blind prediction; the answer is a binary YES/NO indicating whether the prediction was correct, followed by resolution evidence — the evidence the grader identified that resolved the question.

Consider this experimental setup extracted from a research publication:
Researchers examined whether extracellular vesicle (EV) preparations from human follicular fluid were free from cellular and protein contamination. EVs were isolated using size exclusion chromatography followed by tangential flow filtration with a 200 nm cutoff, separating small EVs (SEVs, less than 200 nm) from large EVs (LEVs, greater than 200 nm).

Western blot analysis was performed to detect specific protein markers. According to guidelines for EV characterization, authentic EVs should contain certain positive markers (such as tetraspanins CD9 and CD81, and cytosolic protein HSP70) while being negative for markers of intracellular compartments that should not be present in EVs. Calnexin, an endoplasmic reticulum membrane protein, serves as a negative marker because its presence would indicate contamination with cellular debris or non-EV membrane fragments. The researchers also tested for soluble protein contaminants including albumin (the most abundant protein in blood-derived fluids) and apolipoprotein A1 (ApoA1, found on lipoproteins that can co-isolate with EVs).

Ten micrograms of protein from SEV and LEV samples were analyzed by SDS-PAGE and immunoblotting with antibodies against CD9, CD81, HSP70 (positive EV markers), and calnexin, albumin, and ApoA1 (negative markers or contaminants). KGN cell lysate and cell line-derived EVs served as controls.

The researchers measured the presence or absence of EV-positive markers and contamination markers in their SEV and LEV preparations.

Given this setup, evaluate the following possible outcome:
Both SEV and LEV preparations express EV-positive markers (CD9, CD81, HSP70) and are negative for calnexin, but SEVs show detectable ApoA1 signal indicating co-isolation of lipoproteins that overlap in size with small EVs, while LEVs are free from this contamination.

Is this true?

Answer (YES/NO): YES